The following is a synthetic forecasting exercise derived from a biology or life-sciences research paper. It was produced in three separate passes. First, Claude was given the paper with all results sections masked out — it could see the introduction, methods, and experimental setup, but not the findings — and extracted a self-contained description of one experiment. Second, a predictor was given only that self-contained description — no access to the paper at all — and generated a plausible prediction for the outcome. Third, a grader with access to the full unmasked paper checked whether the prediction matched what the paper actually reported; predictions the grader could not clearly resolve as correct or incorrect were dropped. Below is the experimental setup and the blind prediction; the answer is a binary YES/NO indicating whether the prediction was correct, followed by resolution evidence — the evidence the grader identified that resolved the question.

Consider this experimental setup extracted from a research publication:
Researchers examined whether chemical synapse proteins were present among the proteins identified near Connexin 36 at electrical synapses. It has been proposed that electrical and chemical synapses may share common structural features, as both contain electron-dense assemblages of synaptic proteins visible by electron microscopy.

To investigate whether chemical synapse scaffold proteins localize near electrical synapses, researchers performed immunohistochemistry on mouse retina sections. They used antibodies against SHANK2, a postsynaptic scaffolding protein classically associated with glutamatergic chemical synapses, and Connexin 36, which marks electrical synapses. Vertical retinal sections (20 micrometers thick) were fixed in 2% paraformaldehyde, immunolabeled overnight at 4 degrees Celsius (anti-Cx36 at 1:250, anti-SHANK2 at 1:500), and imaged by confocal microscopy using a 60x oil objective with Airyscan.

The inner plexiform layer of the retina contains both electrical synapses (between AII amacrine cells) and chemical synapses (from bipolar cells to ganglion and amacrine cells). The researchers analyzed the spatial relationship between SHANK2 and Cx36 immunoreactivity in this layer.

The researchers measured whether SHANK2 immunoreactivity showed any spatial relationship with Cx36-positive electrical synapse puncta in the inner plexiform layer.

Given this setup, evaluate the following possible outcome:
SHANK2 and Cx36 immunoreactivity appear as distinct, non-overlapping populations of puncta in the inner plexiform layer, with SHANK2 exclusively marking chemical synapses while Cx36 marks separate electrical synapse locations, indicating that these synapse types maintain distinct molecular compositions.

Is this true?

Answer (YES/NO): NO